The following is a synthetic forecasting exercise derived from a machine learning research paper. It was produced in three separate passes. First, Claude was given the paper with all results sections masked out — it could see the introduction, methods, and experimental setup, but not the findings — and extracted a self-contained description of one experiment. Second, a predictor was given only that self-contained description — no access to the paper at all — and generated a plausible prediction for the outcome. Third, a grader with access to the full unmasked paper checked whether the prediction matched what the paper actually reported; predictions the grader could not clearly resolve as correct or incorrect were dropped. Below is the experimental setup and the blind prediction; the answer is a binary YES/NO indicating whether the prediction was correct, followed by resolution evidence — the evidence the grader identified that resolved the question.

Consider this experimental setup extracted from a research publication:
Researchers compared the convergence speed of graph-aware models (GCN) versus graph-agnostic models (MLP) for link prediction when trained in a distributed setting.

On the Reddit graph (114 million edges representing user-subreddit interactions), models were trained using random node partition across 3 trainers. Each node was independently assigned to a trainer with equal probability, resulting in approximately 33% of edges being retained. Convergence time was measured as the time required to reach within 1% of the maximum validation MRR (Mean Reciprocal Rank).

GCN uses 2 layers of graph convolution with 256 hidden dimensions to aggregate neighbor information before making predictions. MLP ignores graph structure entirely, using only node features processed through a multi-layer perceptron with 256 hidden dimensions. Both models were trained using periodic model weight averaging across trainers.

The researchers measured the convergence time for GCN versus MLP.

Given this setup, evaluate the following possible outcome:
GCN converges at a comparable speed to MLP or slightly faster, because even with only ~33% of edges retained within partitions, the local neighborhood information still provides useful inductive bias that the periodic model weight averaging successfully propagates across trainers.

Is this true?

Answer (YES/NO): NO